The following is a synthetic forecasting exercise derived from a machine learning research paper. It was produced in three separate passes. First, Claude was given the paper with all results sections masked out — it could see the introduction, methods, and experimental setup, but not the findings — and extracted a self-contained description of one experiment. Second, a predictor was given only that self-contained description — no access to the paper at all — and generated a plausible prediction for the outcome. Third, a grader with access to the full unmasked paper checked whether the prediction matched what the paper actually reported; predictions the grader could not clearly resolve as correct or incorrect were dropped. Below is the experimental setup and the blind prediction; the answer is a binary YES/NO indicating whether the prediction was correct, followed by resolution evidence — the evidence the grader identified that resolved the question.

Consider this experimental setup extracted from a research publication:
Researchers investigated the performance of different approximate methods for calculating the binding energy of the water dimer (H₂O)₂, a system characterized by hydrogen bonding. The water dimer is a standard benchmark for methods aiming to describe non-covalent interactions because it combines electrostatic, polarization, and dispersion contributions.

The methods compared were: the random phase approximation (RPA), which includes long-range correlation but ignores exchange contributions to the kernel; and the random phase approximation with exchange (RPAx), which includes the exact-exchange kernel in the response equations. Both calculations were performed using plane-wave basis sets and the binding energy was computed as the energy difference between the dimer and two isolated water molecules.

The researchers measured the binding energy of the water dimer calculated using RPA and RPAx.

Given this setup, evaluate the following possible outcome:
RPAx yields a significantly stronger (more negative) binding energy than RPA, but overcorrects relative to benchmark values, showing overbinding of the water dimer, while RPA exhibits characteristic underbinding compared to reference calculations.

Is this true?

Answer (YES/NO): NO